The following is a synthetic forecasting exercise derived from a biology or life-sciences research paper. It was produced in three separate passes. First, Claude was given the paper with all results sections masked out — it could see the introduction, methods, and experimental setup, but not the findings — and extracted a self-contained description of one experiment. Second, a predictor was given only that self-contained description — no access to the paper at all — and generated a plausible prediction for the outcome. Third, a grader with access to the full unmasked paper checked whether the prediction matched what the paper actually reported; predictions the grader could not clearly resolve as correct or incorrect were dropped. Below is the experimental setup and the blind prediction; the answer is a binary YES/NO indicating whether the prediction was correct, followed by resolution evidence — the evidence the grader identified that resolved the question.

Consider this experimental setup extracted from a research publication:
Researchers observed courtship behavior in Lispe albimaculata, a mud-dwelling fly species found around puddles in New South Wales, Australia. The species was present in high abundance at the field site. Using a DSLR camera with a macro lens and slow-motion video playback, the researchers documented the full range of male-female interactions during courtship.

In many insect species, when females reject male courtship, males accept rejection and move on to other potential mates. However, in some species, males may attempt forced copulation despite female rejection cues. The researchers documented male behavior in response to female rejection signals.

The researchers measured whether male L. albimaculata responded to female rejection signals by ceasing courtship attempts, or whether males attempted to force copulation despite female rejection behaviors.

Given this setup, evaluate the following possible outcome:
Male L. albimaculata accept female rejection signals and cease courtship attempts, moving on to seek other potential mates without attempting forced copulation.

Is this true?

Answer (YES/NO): NO